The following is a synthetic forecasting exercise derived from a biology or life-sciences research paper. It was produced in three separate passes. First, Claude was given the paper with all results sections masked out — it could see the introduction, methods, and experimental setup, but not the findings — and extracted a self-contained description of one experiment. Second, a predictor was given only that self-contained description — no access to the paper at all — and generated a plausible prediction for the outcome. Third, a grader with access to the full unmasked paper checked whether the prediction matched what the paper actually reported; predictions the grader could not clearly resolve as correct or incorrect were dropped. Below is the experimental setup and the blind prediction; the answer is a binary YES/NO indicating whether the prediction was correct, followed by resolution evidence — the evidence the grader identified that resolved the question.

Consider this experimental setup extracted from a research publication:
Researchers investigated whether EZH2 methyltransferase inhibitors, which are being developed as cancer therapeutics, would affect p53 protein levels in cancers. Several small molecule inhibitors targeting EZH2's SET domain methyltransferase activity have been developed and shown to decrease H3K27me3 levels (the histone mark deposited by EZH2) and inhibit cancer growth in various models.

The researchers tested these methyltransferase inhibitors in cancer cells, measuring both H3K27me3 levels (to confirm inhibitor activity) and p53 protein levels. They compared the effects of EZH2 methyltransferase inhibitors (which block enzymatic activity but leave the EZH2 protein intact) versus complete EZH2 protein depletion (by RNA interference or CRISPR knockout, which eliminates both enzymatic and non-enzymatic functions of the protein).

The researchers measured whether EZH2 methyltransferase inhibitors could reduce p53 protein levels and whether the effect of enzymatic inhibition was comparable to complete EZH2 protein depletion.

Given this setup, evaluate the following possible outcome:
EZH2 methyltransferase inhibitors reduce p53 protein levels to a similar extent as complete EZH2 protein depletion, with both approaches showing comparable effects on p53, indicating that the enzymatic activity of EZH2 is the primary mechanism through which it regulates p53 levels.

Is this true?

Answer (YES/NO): NO